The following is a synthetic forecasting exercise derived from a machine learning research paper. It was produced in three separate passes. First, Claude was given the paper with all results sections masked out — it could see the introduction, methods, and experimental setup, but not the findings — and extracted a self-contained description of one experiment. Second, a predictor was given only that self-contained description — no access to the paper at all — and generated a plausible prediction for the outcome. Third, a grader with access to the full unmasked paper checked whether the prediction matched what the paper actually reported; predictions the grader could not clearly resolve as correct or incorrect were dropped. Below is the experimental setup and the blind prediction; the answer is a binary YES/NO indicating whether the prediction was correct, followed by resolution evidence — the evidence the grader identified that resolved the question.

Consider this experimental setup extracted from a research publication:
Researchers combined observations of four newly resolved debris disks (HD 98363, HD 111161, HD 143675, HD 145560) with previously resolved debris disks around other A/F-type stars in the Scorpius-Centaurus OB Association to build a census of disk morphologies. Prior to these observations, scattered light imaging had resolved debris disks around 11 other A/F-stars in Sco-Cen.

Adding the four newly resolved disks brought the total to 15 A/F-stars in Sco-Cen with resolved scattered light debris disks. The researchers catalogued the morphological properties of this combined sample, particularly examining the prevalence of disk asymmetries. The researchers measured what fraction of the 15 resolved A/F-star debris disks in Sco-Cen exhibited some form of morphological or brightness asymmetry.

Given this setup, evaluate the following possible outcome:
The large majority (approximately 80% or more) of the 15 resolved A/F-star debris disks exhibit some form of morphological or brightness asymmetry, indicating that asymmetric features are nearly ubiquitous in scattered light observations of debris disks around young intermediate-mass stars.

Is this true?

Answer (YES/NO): NO